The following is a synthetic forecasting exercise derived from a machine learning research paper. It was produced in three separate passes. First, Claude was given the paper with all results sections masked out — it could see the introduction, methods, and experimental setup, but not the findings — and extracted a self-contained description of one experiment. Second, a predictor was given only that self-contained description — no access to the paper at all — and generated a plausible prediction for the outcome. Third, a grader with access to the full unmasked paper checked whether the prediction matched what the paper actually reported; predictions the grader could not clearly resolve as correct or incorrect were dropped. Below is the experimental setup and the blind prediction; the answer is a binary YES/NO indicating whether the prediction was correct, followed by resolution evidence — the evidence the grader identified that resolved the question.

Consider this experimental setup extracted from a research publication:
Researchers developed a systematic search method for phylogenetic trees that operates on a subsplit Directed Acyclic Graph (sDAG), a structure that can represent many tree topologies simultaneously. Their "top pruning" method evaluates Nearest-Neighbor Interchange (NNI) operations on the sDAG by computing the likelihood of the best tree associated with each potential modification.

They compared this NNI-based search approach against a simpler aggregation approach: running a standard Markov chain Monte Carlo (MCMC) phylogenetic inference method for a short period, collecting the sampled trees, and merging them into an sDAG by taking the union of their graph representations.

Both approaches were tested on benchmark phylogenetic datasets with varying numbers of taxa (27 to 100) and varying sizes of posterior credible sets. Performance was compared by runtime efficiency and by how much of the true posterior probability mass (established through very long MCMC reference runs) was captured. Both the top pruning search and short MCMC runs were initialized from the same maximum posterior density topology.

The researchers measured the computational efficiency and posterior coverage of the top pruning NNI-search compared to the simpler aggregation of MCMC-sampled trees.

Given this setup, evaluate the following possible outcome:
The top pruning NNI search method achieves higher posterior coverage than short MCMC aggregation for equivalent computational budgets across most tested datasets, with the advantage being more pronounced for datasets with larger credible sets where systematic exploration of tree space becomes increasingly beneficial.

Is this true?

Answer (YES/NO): NO